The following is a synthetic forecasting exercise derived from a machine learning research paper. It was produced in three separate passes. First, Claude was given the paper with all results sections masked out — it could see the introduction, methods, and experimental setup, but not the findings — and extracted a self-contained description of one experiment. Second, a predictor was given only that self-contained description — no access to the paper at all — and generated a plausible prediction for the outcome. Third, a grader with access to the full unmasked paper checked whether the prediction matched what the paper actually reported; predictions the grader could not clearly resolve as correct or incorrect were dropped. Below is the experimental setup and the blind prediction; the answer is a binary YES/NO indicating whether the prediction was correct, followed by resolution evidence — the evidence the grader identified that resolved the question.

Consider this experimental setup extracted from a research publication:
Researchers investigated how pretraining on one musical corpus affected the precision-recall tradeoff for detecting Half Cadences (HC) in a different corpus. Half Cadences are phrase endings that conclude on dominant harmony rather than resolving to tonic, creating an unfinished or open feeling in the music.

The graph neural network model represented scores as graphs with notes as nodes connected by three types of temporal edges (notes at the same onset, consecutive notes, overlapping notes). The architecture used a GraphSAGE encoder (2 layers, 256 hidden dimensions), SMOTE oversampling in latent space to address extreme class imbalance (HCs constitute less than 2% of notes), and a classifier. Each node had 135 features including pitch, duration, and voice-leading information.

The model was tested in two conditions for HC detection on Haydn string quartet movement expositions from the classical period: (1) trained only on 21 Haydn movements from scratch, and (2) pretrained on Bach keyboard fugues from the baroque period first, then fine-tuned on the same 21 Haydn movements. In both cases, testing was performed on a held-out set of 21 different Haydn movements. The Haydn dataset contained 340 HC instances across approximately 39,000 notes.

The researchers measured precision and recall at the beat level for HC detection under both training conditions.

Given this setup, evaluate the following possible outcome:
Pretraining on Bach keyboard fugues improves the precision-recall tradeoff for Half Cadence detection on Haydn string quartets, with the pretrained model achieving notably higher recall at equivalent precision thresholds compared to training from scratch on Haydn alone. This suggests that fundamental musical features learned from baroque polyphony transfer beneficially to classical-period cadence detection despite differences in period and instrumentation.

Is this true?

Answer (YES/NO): NO